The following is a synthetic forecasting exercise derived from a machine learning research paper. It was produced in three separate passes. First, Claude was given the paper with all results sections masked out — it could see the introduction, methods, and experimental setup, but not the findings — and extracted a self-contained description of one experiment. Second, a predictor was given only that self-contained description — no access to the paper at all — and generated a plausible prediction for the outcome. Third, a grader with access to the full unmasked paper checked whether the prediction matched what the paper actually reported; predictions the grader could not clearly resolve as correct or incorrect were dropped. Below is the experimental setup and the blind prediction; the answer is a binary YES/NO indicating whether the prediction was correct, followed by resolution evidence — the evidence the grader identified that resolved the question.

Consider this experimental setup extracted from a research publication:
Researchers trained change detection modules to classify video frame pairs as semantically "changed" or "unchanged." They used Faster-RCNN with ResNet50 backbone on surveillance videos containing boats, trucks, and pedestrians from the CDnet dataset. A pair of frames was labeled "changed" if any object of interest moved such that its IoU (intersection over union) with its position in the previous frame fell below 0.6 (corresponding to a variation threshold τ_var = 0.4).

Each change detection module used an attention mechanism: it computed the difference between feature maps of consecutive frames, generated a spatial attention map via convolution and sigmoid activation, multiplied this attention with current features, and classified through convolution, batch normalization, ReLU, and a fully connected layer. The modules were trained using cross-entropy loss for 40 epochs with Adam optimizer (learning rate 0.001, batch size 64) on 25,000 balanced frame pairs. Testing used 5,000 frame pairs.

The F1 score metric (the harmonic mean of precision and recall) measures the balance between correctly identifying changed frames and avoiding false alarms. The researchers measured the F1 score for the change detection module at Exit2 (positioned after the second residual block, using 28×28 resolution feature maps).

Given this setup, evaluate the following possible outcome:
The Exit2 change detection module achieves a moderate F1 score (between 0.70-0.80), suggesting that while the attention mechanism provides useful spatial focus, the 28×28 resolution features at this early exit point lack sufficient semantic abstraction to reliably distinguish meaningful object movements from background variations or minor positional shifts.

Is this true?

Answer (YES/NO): NO